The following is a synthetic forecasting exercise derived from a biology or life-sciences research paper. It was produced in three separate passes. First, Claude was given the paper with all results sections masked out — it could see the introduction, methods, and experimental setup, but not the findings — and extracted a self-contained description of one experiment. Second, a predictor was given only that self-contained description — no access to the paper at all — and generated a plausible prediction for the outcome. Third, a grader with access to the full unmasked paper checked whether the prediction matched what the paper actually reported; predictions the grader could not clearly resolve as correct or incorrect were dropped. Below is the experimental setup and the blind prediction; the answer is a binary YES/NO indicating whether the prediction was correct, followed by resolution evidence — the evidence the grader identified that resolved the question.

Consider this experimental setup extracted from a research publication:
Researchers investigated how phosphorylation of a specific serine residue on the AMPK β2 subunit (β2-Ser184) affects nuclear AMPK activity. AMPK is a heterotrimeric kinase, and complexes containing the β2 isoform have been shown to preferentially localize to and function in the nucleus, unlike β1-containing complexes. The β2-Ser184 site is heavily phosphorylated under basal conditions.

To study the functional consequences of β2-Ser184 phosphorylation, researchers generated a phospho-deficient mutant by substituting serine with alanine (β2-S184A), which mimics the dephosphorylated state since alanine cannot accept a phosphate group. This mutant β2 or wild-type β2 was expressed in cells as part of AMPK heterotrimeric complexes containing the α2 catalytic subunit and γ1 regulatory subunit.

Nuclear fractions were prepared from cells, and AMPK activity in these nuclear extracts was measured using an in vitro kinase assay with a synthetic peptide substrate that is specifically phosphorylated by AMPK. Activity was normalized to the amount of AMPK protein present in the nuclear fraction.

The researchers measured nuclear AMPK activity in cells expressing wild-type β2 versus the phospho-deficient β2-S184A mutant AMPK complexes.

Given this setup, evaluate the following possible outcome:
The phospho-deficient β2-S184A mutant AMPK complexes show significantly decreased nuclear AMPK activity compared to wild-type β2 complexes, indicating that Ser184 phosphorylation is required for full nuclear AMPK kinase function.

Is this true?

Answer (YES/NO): NO